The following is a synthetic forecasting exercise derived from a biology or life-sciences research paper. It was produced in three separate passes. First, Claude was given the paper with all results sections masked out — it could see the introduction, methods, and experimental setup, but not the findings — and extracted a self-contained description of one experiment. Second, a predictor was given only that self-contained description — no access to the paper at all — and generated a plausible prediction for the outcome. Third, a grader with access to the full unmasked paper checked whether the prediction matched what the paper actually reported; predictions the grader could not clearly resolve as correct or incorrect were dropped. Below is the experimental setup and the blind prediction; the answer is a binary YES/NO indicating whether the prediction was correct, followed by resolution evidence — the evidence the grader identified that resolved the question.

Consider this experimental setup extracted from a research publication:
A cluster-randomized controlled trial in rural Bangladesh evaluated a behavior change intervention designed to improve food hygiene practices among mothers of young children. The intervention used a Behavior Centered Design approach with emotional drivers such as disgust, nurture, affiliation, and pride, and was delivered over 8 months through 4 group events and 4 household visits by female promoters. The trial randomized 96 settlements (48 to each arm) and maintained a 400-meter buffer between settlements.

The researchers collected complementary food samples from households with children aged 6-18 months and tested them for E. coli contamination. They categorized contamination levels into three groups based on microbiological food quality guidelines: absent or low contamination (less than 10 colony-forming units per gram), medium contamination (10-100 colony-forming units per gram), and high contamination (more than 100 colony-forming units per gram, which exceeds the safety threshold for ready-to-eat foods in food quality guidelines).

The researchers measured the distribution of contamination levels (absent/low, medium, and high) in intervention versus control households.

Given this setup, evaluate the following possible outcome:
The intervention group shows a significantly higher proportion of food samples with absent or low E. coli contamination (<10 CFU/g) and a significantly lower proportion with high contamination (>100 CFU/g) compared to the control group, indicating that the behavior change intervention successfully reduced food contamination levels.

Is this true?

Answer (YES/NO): NO